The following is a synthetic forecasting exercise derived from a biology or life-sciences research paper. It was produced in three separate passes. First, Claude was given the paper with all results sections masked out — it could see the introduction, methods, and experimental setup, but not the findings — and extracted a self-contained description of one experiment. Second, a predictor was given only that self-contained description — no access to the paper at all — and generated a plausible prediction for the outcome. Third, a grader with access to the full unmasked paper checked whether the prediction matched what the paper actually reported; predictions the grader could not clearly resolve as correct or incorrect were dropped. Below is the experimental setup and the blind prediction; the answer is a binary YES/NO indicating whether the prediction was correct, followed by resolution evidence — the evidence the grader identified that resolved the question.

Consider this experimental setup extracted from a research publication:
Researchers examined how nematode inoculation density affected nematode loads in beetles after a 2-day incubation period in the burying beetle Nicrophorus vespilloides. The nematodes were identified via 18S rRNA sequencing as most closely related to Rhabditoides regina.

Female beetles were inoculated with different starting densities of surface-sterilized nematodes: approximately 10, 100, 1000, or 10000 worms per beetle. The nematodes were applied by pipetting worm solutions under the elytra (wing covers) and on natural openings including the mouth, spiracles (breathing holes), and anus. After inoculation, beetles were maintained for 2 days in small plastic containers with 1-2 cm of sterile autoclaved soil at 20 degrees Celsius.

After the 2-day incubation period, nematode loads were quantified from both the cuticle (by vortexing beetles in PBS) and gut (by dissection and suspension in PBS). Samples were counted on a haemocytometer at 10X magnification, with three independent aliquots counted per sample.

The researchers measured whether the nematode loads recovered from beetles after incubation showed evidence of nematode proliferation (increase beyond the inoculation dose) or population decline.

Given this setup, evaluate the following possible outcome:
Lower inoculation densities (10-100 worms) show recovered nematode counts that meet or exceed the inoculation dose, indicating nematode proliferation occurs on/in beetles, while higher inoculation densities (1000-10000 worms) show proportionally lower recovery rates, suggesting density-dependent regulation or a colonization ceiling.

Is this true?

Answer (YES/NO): NO